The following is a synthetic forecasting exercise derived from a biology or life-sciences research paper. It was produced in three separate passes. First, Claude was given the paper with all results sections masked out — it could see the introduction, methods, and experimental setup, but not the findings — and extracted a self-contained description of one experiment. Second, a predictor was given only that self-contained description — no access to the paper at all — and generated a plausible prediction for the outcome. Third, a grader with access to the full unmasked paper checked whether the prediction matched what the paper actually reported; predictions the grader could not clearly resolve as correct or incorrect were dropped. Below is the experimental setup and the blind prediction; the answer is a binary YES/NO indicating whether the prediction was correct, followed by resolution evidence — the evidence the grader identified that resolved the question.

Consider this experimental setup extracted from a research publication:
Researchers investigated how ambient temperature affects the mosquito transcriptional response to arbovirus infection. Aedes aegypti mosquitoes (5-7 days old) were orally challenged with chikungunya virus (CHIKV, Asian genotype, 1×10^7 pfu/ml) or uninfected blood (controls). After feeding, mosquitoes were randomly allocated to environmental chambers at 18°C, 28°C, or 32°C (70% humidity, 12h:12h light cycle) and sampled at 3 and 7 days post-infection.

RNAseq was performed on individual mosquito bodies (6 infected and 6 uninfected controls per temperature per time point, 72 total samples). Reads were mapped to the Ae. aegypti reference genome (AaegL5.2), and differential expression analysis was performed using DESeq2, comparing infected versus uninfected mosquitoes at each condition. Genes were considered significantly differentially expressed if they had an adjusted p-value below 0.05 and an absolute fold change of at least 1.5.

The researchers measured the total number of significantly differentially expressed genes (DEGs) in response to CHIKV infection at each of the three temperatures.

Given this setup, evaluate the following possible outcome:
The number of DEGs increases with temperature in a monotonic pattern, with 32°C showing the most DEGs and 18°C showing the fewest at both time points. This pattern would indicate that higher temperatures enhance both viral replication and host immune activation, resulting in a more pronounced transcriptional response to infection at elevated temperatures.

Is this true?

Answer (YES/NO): NO